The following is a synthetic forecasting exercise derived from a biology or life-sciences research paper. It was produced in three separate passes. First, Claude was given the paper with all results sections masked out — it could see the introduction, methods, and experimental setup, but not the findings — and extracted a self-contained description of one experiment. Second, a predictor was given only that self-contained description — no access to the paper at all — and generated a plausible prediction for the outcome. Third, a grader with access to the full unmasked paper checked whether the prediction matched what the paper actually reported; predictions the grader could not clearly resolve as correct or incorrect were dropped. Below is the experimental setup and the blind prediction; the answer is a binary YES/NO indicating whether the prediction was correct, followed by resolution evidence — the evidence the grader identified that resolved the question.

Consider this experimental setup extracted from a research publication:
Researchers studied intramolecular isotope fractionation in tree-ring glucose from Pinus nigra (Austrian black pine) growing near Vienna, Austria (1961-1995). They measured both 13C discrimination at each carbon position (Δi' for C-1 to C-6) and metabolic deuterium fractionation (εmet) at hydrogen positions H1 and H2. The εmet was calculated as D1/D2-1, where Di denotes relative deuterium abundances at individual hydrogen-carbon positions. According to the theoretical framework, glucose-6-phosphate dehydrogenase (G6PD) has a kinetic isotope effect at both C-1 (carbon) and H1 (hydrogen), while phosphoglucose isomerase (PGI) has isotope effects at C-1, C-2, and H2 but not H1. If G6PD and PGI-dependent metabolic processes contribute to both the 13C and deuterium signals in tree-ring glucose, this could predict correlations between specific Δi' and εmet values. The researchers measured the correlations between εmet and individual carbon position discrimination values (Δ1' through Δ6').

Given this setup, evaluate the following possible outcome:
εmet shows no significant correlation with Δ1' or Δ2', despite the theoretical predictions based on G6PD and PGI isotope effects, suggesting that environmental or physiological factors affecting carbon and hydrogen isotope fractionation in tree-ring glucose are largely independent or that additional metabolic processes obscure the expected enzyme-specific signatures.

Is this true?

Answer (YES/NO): NO